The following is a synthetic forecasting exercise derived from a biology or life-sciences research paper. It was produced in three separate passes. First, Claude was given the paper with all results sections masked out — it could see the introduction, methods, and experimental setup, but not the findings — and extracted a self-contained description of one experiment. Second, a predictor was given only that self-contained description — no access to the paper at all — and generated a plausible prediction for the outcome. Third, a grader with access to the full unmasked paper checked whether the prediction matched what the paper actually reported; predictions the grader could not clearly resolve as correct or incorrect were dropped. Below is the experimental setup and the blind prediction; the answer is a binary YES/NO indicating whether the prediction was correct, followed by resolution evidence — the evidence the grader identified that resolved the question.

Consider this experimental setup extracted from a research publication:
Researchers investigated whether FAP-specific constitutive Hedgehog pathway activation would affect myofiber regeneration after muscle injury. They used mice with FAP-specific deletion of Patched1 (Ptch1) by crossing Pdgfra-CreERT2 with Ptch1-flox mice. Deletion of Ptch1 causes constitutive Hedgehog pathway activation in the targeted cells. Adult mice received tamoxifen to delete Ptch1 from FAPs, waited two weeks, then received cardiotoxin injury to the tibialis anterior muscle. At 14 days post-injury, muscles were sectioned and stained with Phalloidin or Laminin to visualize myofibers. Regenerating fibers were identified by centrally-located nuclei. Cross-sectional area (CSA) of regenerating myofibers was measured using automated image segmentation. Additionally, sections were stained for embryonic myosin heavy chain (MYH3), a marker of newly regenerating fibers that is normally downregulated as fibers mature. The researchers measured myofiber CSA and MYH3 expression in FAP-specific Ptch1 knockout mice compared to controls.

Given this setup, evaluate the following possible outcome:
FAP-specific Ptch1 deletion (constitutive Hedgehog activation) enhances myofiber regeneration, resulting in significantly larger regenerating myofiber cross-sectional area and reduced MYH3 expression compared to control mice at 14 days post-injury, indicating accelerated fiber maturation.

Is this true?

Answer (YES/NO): NO